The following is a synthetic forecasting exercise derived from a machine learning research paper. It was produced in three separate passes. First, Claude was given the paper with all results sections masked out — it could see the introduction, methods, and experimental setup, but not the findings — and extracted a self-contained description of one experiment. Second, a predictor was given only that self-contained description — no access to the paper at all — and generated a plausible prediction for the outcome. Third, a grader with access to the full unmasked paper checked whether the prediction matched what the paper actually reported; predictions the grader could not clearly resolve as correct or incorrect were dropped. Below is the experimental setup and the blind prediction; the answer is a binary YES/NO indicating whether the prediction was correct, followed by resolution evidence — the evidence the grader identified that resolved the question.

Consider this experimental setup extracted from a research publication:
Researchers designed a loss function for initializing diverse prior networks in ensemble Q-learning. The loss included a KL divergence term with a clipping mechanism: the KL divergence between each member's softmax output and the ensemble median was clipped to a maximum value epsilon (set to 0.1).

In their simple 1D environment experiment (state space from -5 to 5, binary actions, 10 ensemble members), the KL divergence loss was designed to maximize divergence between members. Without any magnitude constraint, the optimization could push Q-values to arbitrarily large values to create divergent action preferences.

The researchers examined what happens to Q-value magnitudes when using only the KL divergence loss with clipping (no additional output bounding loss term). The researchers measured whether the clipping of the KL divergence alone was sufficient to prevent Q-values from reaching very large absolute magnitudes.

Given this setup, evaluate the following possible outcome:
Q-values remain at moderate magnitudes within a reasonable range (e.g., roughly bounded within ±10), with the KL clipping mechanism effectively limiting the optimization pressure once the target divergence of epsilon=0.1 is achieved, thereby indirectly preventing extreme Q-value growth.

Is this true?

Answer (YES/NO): NO